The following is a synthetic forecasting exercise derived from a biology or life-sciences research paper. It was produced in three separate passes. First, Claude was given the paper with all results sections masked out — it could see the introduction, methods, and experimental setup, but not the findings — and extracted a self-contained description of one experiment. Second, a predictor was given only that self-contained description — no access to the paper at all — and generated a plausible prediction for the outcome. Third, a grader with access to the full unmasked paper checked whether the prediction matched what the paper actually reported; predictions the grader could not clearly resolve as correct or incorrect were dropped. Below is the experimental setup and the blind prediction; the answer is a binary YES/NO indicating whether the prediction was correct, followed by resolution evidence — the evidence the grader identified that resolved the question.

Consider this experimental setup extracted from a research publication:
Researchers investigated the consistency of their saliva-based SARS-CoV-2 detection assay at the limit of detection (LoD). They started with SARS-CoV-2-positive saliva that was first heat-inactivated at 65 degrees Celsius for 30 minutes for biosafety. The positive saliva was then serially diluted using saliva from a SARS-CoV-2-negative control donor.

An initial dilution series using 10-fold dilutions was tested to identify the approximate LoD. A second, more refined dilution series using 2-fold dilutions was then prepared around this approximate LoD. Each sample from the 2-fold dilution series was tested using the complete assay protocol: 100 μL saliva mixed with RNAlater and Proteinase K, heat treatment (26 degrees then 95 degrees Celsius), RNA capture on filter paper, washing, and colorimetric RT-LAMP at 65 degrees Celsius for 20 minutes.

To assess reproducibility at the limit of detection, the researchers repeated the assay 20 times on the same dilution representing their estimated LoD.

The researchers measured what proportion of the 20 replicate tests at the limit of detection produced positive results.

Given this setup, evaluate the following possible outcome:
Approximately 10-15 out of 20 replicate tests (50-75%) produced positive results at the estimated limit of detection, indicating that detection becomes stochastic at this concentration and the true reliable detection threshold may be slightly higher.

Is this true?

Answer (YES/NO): NO